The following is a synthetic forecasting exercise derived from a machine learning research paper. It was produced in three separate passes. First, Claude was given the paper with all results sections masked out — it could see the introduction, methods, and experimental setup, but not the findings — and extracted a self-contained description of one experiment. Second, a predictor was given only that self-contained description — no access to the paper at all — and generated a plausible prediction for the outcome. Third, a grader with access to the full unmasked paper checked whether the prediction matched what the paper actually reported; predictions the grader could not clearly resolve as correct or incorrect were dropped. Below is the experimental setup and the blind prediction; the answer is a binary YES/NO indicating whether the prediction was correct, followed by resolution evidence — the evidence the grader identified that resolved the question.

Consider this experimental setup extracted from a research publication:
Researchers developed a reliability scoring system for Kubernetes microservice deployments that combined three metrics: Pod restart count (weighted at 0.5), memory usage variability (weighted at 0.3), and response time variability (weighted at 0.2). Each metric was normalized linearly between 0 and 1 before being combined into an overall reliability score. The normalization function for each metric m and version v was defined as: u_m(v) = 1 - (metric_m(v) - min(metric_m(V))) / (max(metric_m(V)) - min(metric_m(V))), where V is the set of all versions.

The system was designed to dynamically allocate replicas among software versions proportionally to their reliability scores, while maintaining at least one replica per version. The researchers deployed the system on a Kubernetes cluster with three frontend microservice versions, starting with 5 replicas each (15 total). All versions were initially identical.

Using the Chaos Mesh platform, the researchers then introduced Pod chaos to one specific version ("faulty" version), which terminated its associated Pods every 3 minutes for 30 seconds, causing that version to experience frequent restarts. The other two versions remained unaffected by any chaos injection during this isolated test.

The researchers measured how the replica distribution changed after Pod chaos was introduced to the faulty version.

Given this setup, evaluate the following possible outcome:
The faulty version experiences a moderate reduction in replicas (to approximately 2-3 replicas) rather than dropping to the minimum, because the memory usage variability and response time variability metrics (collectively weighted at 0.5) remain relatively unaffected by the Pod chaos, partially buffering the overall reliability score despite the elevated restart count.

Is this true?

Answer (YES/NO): YES